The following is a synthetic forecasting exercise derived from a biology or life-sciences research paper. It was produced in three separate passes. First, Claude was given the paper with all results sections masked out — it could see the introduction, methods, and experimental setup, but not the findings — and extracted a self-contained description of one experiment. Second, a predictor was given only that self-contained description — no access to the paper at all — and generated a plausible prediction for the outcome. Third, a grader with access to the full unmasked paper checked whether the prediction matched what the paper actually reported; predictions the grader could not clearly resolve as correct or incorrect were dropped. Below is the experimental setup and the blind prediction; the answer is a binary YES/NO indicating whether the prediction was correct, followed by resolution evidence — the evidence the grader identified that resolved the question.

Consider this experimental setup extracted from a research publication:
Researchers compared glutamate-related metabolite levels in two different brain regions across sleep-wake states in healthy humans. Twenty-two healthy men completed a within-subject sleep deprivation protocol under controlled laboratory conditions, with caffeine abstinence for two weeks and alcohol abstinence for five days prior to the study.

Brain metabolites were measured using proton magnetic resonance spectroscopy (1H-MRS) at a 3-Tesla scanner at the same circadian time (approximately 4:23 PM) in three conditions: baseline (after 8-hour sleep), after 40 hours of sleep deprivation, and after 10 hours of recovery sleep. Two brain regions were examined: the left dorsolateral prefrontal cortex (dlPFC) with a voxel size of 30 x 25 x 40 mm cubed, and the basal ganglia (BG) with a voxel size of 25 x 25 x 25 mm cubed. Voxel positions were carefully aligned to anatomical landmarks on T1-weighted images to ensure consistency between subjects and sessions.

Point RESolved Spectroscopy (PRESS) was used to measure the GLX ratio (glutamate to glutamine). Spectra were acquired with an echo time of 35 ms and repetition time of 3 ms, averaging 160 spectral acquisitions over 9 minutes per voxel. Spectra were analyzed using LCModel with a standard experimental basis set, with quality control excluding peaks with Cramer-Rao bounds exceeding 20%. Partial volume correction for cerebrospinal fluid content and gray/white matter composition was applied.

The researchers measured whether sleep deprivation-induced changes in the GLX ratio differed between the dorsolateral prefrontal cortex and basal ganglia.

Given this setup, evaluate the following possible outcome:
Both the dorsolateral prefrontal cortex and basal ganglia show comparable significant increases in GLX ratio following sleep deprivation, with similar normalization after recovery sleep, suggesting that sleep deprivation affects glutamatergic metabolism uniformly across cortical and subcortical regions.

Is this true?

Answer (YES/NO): NO